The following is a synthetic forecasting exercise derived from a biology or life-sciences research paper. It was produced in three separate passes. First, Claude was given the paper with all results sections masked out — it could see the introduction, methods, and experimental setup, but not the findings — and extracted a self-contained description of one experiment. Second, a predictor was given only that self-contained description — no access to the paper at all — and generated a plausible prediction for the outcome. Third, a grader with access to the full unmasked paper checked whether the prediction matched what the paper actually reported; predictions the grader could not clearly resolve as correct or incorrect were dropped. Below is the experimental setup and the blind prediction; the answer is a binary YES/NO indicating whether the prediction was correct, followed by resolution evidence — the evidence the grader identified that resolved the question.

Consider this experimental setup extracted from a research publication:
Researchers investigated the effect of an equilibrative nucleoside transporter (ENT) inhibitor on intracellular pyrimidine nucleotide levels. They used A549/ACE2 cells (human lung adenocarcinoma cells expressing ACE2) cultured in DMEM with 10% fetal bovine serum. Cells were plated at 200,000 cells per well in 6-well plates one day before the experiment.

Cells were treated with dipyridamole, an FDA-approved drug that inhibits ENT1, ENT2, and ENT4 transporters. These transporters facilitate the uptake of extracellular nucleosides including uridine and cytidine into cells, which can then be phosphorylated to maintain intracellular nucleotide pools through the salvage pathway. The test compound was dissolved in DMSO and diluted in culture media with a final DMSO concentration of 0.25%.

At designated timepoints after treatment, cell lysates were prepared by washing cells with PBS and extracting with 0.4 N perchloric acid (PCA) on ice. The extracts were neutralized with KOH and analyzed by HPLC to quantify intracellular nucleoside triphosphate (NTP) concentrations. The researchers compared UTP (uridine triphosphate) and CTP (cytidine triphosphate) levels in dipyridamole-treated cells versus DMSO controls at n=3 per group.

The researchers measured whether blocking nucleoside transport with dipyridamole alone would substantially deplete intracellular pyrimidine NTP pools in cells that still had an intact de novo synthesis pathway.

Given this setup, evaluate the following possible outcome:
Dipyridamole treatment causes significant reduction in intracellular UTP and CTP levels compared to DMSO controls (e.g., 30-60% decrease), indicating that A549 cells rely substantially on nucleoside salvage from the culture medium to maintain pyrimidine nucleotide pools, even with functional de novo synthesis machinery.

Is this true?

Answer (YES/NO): NO